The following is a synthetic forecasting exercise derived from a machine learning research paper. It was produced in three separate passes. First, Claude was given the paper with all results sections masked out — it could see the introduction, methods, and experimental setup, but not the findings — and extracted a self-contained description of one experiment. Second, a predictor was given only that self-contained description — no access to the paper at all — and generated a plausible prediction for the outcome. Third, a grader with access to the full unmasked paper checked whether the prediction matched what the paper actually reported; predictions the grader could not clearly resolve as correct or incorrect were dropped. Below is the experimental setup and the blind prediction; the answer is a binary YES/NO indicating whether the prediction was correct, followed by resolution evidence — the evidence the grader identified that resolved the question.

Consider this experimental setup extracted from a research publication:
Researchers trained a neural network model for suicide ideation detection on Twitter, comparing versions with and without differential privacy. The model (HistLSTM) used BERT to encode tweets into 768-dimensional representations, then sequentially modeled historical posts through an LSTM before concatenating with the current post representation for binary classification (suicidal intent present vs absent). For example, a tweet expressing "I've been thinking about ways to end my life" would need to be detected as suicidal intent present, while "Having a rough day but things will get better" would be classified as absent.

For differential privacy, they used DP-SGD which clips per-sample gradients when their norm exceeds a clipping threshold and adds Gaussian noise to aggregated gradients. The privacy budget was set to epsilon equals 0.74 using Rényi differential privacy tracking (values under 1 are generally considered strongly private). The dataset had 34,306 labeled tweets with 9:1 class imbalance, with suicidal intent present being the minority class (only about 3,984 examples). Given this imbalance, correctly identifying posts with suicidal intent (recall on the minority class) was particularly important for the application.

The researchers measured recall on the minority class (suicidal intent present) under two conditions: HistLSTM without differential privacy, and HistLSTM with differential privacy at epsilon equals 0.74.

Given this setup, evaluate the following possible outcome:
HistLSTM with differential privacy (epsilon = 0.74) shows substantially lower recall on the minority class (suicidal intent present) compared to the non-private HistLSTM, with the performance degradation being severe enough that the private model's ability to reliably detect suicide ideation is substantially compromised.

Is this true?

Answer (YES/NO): NO